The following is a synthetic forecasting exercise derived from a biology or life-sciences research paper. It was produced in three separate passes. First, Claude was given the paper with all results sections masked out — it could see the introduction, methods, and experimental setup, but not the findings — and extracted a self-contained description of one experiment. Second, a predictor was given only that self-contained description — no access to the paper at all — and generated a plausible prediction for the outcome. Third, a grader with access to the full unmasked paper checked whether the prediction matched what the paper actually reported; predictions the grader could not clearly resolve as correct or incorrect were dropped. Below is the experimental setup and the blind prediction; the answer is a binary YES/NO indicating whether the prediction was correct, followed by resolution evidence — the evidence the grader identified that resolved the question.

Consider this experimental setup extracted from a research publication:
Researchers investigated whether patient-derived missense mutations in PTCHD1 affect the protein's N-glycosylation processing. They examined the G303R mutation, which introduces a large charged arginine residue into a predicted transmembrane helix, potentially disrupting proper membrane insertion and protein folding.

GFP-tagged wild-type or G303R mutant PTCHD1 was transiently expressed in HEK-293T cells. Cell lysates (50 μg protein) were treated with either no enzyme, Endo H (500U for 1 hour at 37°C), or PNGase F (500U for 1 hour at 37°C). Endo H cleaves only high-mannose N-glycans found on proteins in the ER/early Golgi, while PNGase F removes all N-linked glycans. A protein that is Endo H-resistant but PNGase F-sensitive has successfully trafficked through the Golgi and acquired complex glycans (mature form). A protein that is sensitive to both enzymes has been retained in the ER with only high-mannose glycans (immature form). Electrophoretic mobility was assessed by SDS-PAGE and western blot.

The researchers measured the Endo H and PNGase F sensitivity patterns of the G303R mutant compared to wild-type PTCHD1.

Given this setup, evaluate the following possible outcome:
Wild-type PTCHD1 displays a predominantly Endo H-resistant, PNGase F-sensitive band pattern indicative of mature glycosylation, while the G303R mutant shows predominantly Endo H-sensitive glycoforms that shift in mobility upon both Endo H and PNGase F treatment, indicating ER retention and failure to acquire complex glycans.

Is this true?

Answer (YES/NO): YES